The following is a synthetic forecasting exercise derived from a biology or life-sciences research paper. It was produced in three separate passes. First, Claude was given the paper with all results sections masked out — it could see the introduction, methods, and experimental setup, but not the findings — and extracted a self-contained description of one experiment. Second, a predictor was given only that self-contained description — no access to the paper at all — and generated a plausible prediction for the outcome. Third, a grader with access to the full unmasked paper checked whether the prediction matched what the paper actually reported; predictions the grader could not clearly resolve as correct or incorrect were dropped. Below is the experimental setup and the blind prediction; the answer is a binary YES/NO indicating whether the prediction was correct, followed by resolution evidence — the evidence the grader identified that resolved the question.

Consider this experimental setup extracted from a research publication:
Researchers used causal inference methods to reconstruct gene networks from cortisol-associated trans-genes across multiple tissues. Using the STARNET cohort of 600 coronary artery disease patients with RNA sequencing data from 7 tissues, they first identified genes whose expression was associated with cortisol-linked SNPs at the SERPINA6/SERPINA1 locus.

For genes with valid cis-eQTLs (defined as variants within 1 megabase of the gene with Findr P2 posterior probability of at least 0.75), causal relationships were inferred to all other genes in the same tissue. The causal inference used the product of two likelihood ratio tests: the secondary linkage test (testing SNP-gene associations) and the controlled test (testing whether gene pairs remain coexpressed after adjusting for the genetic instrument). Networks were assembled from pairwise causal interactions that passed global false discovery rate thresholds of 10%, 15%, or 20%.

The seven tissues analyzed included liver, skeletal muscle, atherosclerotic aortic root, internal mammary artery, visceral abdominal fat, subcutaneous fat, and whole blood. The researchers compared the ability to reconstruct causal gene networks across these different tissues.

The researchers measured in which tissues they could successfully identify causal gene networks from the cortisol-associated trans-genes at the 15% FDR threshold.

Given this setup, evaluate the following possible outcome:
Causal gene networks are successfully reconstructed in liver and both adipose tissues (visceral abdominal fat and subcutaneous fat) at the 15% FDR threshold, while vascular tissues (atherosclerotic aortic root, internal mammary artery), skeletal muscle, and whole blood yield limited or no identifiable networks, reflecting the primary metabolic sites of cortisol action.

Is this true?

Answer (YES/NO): NO